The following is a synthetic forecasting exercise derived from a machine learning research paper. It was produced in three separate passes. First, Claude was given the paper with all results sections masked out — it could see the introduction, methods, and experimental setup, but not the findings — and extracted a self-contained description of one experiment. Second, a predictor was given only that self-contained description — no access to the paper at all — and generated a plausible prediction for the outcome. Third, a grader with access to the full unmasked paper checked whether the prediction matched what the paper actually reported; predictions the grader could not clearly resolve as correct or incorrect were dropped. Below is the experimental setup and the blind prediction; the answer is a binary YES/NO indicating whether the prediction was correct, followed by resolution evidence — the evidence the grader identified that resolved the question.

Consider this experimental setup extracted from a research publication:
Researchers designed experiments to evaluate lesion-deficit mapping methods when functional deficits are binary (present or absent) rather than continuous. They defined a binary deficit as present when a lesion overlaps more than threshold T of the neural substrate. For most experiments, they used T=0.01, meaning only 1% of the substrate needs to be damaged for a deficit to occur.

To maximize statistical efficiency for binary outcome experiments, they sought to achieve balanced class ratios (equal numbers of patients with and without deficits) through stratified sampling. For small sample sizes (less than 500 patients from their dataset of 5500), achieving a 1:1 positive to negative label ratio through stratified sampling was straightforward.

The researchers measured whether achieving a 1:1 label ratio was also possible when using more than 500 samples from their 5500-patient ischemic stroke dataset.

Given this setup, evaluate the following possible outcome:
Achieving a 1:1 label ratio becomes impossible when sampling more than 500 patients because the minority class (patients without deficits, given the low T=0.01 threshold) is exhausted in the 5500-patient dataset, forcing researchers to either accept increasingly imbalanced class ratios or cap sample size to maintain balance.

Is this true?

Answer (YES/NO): NO